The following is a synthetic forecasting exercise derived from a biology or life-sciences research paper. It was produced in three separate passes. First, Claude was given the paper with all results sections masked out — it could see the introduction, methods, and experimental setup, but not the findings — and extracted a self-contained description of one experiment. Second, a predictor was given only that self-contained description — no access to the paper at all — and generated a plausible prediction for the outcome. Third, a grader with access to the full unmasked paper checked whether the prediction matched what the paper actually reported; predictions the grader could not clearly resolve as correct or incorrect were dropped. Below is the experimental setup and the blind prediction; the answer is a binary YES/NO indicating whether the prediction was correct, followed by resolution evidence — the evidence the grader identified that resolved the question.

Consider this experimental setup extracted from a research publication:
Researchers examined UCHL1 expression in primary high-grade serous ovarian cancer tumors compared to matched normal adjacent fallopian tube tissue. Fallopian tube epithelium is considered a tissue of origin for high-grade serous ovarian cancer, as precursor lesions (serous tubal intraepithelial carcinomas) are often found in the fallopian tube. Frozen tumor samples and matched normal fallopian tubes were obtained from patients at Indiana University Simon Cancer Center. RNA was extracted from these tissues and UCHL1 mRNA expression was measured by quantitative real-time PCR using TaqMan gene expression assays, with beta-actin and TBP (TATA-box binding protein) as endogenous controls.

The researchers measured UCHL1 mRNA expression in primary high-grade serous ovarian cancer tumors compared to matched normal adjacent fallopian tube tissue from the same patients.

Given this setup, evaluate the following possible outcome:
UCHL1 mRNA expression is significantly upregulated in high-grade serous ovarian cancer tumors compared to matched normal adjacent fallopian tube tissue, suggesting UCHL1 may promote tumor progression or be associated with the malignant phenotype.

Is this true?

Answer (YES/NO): YES